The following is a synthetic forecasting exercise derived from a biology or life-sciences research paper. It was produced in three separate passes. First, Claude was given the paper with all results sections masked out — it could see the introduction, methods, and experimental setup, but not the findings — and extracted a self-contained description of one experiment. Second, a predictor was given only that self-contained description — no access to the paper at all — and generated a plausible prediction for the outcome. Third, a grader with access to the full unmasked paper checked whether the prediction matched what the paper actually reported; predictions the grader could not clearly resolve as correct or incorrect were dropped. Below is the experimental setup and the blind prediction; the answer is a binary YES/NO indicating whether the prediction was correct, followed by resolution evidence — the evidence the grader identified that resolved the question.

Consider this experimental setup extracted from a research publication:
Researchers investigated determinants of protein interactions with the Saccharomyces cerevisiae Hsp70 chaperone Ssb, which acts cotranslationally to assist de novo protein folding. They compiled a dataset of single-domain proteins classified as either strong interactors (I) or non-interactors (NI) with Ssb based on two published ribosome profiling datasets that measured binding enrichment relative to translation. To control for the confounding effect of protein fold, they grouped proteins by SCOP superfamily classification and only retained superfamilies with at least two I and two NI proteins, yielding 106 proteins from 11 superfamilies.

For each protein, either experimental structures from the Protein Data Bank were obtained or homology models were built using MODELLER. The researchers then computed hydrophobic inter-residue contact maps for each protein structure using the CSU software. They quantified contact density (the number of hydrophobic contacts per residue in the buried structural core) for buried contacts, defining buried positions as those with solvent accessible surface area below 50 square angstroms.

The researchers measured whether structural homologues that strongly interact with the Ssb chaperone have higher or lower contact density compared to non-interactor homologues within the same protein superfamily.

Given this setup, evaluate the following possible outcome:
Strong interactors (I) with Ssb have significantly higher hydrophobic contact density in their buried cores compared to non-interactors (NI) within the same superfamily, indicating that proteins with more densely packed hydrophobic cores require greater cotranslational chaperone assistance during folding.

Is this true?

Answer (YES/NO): NO